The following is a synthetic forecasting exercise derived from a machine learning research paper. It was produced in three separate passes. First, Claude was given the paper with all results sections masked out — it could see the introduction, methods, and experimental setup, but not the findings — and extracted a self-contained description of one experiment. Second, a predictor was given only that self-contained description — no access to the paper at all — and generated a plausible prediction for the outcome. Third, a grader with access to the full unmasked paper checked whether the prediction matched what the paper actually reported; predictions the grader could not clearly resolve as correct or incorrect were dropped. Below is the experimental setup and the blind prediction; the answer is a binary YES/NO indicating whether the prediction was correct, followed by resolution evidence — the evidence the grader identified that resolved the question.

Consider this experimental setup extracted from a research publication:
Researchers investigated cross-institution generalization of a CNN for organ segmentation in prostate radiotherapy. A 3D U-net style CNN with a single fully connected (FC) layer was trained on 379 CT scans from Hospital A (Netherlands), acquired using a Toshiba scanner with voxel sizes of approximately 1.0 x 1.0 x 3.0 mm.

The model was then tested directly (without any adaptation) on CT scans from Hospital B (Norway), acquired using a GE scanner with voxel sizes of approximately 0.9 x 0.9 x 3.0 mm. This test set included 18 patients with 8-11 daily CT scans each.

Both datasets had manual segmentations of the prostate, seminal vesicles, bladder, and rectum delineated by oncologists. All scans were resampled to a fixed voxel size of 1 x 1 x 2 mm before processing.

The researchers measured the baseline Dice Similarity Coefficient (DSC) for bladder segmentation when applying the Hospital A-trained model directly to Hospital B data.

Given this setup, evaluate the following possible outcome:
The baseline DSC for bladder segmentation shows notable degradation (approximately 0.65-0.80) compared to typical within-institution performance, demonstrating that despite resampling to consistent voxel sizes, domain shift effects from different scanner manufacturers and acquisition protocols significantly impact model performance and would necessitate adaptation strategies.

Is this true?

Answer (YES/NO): NO